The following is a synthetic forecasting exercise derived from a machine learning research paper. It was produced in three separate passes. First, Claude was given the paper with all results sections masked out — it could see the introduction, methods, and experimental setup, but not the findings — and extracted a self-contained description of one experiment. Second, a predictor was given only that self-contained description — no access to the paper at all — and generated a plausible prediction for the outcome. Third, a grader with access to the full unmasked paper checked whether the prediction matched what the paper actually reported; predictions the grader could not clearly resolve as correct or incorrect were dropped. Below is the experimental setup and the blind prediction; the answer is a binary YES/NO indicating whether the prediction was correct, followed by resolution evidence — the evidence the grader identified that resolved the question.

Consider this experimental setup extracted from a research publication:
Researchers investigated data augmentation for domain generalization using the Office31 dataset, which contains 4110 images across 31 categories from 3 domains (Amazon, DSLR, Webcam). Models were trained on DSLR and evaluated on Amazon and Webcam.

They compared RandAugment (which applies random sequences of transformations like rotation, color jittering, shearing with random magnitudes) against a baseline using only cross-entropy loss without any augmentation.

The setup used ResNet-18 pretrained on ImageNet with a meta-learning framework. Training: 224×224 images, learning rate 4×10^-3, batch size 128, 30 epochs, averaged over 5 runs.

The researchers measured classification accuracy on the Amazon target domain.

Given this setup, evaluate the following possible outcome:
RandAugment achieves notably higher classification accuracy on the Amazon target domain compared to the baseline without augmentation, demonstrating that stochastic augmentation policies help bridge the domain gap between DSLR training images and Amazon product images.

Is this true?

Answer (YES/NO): NO